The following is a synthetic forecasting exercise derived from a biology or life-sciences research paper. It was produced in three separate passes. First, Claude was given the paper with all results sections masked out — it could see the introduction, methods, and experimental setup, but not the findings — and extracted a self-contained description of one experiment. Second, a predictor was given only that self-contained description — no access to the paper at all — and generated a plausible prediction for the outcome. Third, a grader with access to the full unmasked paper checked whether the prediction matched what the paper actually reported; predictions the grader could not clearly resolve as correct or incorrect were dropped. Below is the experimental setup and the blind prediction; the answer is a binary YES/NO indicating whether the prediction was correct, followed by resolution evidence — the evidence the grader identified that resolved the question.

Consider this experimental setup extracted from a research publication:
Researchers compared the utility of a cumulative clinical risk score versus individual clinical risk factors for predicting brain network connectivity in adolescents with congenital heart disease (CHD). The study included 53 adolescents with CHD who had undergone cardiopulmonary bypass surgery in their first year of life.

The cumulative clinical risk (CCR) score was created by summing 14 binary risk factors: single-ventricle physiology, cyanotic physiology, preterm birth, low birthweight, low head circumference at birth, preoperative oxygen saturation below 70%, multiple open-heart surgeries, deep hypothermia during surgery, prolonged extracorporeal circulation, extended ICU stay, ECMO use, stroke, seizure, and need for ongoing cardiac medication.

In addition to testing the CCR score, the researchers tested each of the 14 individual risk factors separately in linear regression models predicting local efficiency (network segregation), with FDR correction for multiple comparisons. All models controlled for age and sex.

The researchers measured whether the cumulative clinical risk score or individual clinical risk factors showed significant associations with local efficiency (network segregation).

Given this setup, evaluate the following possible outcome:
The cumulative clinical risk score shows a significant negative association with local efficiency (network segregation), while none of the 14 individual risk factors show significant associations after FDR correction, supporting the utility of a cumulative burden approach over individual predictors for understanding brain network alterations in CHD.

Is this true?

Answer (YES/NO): NO